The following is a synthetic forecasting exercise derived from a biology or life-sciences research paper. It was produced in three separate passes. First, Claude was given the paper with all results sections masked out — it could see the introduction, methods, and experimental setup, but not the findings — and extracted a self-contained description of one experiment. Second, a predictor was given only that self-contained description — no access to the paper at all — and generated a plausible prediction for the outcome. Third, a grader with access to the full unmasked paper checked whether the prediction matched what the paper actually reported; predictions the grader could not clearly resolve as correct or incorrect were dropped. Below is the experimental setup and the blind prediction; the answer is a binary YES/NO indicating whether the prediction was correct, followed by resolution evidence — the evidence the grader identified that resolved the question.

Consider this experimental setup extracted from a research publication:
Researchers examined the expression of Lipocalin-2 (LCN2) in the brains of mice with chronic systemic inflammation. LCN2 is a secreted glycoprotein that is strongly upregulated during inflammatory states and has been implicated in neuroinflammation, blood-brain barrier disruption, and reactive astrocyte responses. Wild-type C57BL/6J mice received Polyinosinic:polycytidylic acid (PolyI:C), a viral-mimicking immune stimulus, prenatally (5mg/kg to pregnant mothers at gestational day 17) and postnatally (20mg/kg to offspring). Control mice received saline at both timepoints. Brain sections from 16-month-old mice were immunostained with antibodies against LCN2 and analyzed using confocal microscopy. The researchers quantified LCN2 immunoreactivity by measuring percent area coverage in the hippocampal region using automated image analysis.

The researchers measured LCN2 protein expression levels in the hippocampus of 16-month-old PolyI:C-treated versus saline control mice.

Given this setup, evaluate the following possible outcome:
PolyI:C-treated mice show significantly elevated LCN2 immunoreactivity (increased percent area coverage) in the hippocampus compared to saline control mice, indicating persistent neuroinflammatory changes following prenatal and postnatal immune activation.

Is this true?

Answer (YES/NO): YES